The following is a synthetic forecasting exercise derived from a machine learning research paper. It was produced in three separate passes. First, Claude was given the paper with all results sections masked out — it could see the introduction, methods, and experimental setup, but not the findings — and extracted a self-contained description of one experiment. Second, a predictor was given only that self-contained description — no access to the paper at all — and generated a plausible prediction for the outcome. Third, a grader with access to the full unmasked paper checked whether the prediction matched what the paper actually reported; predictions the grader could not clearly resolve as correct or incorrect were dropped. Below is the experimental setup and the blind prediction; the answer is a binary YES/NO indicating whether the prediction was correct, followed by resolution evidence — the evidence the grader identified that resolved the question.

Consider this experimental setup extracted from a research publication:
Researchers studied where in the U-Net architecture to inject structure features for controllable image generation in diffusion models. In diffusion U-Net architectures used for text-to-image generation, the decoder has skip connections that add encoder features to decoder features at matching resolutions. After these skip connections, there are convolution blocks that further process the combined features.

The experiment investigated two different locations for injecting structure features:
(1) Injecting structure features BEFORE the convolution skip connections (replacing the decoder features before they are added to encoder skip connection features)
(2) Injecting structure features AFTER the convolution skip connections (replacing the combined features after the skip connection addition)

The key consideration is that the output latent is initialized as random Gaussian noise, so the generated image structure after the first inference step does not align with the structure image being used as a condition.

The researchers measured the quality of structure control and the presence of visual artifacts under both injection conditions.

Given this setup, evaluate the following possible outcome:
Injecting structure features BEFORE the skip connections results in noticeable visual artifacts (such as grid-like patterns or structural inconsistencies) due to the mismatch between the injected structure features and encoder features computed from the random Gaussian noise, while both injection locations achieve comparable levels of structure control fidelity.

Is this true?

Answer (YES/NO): NO